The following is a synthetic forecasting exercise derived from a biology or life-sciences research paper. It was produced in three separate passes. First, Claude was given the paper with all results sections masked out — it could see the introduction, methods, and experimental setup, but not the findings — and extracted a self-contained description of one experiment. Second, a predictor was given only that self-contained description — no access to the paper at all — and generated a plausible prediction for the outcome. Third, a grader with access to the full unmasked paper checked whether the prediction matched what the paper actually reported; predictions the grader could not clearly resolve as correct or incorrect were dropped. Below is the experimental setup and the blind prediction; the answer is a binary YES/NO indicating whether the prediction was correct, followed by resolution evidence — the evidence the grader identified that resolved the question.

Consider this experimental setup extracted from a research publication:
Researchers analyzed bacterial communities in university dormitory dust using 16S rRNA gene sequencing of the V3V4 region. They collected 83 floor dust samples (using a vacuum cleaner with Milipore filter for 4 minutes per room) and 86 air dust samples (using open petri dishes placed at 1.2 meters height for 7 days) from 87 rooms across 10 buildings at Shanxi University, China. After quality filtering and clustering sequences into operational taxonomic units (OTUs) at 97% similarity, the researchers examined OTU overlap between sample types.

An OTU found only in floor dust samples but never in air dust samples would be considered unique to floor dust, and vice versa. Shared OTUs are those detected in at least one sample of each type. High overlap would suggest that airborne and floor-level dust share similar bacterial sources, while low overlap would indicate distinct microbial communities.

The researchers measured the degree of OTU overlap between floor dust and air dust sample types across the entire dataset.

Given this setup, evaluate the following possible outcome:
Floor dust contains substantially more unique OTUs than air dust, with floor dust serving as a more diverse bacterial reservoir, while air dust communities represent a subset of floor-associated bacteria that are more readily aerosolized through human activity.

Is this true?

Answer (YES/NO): NO